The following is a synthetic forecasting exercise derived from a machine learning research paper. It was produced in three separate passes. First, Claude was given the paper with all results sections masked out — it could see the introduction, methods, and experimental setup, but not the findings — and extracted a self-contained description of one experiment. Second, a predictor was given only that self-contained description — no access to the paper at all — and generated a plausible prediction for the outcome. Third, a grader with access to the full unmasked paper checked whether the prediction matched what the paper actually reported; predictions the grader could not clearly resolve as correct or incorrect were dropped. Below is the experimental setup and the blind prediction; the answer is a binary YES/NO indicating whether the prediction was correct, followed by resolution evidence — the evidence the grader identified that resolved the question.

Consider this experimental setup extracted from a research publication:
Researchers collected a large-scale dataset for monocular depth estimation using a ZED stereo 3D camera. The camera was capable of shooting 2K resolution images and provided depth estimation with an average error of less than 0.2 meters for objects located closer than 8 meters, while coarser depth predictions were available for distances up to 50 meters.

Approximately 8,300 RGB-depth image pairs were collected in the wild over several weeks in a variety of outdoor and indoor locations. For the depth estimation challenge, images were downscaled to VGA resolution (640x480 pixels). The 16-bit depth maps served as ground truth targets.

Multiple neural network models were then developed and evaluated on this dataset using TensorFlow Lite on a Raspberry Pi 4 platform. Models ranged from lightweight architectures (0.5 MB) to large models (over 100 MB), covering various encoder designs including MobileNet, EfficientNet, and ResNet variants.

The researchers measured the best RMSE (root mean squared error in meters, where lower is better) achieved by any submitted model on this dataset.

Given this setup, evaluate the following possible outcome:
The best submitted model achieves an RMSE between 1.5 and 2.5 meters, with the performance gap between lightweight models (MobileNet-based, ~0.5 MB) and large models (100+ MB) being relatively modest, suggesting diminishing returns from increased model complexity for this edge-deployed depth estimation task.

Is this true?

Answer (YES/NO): NO